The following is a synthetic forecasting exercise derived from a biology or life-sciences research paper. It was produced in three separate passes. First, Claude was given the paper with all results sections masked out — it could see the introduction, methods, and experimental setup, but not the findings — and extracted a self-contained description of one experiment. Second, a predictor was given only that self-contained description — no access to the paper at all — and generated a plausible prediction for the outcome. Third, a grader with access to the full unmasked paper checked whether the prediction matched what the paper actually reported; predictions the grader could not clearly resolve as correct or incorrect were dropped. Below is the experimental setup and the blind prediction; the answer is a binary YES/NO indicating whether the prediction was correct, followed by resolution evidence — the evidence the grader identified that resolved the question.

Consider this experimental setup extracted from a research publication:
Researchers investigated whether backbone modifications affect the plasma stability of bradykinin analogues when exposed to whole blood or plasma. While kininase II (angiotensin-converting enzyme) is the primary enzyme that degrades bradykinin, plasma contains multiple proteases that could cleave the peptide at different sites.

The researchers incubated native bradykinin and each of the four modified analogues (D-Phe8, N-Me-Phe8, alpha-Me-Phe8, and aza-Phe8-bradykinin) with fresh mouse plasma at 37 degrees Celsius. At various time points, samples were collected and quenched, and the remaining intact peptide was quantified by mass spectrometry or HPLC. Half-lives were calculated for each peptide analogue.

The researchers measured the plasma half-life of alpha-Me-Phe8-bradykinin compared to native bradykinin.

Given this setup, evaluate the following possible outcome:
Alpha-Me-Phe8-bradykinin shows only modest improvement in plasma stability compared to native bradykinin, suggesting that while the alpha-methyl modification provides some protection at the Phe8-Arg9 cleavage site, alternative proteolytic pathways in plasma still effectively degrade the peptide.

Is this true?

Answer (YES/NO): NO